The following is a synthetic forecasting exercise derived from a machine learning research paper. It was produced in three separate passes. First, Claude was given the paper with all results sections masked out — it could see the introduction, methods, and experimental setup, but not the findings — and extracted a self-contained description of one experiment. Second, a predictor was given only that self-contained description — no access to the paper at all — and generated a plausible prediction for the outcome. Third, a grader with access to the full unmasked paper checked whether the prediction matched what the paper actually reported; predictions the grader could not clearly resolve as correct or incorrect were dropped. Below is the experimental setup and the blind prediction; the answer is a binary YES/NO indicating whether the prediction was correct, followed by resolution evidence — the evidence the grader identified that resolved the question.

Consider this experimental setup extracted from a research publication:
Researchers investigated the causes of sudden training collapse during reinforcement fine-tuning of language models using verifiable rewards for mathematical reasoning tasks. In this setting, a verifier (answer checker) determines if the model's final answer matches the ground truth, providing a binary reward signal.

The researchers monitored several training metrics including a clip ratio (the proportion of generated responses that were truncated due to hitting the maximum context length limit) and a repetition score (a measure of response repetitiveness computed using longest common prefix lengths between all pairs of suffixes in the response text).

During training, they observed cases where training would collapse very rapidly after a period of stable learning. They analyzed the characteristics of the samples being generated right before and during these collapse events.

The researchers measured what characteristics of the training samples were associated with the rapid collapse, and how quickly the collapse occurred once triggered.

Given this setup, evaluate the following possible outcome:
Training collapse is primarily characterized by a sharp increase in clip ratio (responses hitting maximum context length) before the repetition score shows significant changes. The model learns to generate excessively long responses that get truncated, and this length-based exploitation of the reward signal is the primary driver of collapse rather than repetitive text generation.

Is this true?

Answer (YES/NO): NO